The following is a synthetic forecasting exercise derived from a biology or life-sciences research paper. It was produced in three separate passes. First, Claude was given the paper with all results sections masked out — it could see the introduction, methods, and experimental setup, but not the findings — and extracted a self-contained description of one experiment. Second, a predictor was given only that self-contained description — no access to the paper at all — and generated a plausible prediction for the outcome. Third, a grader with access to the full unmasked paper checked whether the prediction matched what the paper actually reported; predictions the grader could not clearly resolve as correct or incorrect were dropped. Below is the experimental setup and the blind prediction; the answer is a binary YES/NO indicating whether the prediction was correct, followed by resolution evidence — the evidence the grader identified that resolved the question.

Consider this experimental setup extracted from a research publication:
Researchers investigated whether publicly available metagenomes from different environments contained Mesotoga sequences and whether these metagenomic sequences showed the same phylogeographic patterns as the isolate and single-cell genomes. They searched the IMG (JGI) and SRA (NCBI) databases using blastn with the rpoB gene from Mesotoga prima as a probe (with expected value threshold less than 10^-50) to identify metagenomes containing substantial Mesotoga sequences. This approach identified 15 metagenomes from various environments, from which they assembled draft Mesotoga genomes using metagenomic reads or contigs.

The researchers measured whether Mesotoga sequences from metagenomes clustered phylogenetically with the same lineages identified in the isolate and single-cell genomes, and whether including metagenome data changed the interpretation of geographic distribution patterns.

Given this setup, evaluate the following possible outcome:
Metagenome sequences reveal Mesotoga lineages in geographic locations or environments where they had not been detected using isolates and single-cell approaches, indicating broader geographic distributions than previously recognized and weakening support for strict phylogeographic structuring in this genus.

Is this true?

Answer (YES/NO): NO